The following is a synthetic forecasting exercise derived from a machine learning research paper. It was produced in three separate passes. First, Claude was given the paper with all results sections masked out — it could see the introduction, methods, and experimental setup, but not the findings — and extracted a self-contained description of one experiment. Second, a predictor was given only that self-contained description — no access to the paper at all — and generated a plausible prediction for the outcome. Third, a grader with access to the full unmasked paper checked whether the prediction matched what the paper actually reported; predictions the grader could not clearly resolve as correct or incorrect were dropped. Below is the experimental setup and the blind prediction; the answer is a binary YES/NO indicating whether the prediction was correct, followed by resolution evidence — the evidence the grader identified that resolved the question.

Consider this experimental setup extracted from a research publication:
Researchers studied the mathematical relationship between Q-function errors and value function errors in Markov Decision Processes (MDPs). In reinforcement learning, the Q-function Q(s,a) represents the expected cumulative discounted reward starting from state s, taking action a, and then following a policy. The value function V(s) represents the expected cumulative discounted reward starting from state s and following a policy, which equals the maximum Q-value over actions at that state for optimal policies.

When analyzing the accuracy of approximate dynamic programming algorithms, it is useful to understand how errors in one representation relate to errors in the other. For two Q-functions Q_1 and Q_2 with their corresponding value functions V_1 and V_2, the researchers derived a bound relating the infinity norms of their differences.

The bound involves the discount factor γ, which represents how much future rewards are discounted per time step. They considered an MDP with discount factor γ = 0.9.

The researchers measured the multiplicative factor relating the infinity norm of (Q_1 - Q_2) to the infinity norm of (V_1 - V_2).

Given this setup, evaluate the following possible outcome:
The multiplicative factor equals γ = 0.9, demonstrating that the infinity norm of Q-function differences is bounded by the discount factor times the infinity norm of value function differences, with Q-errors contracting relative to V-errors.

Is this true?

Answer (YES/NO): YES